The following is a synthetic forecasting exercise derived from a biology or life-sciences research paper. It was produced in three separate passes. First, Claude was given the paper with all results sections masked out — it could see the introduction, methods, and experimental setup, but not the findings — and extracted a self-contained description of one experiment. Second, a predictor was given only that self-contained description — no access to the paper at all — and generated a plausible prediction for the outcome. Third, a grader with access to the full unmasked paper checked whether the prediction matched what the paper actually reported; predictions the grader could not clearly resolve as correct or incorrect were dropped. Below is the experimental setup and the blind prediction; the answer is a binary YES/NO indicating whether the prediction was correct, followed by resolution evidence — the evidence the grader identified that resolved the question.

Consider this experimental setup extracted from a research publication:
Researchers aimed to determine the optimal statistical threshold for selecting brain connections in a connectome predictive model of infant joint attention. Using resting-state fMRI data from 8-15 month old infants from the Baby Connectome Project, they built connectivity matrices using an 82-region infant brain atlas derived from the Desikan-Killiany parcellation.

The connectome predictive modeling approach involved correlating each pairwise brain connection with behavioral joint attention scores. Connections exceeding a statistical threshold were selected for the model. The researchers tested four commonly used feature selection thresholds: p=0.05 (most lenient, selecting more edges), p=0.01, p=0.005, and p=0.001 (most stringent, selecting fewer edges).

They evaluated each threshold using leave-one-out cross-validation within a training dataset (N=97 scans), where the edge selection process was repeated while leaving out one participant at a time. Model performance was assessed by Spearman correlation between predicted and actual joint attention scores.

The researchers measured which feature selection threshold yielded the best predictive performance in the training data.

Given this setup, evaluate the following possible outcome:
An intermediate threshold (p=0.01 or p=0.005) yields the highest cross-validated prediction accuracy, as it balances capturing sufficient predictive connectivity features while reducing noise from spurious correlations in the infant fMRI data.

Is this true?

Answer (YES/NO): YES